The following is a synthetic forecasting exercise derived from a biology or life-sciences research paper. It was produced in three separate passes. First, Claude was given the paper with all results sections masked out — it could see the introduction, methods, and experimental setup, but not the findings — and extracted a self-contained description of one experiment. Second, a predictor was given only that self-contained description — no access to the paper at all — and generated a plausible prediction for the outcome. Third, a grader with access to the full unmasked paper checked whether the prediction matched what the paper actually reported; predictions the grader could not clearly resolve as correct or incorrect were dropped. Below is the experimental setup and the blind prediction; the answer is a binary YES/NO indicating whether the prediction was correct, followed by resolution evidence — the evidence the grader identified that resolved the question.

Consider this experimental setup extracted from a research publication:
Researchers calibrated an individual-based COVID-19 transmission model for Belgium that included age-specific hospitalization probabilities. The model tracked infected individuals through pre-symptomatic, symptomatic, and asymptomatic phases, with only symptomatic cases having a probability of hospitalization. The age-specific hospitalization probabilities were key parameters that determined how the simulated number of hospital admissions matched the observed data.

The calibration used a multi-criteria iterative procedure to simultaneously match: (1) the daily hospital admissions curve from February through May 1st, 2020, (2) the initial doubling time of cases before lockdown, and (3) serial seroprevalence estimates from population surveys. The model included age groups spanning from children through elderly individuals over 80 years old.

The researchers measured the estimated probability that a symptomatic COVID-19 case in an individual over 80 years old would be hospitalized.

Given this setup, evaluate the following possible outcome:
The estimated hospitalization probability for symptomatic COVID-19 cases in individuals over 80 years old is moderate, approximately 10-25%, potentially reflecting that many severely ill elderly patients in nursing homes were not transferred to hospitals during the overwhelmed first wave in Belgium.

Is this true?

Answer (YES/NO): NO